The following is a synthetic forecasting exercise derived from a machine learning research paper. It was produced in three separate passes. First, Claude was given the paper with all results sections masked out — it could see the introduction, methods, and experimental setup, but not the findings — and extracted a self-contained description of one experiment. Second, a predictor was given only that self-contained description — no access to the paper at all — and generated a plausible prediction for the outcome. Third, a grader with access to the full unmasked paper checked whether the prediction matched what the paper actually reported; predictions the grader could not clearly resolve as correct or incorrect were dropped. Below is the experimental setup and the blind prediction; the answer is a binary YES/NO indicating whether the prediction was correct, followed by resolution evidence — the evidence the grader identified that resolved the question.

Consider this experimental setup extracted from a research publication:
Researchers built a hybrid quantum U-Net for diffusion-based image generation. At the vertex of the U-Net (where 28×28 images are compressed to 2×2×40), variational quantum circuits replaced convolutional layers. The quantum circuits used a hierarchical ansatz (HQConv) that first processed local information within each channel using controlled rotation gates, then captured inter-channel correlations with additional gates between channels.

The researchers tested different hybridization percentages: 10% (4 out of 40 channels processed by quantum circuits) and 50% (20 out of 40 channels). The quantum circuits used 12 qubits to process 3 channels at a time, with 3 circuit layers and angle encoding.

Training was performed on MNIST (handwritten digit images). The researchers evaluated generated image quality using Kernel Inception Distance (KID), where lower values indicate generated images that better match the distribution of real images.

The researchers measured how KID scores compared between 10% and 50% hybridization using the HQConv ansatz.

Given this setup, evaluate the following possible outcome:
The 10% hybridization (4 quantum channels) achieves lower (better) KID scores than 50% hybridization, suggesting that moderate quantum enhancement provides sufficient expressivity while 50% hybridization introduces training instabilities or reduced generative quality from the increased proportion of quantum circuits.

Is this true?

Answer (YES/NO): NO